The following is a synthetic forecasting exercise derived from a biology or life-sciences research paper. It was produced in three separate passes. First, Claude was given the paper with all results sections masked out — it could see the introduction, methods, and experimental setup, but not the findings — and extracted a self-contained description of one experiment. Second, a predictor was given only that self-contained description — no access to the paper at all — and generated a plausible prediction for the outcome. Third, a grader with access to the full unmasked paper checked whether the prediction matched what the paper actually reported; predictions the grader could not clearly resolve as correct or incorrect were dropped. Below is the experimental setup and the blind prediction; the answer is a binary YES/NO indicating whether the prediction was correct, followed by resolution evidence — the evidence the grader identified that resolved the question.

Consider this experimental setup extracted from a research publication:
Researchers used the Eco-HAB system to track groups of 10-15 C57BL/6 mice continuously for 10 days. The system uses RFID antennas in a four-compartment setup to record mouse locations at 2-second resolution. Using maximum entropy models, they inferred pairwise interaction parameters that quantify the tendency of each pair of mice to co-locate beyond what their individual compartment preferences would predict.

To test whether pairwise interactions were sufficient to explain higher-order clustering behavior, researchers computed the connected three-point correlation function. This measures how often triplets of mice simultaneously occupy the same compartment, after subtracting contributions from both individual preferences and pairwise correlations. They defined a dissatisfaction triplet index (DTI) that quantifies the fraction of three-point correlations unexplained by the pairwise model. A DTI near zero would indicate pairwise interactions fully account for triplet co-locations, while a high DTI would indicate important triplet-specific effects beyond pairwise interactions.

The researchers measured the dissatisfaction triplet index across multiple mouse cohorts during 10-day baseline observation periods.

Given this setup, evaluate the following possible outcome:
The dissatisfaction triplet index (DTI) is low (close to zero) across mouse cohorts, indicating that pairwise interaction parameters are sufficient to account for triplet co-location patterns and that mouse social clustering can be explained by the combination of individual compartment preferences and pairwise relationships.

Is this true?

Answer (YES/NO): YES